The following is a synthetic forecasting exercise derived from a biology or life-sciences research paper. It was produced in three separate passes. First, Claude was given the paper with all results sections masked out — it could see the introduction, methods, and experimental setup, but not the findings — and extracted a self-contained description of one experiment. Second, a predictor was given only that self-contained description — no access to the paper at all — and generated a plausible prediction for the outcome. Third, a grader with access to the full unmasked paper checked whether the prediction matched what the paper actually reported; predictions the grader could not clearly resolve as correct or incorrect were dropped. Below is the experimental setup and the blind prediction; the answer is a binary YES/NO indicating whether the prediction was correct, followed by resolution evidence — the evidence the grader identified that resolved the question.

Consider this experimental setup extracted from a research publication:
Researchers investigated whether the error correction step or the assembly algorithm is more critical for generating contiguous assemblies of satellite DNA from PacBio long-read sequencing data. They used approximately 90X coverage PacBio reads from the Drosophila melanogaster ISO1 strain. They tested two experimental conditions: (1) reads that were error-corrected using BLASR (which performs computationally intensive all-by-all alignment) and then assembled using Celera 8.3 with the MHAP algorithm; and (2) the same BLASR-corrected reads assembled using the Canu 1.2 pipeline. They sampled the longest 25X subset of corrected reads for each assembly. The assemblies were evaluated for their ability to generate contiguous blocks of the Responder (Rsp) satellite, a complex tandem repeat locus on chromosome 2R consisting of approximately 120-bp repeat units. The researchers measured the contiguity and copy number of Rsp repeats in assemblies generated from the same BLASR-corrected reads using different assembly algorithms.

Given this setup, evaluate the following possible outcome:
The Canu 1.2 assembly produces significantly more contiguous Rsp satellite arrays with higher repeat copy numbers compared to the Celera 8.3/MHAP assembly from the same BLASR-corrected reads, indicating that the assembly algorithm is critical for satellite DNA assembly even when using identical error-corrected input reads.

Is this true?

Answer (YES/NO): NO